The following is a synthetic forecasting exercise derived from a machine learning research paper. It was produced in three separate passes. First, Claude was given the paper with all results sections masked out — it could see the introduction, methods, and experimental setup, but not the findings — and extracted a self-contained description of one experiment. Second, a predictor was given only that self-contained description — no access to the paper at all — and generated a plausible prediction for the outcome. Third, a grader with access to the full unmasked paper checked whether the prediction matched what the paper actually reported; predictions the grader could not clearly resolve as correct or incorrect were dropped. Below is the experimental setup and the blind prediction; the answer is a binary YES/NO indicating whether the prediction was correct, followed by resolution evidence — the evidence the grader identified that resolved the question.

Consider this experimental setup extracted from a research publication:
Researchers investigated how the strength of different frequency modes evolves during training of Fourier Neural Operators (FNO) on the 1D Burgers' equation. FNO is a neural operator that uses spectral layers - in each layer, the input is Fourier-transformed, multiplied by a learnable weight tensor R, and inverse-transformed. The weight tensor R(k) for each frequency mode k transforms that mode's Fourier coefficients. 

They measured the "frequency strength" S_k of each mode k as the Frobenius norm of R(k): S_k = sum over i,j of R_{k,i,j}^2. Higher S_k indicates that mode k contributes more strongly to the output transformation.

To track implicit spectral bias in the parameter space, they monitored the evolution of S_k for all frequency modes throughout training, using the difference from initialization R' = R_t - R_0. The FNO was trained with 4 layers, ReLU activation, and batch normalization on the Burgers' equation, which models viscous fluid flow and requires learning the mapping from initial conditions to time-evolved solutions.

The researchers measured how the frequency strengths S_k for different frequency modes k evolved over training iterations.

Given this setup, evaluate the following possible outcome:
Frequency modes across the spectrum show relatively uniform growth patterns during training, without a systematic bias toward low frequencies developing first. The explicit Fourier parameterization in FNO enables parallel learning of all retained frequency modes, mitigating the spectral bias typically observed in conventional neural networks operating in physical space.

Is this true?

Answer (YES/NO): NO